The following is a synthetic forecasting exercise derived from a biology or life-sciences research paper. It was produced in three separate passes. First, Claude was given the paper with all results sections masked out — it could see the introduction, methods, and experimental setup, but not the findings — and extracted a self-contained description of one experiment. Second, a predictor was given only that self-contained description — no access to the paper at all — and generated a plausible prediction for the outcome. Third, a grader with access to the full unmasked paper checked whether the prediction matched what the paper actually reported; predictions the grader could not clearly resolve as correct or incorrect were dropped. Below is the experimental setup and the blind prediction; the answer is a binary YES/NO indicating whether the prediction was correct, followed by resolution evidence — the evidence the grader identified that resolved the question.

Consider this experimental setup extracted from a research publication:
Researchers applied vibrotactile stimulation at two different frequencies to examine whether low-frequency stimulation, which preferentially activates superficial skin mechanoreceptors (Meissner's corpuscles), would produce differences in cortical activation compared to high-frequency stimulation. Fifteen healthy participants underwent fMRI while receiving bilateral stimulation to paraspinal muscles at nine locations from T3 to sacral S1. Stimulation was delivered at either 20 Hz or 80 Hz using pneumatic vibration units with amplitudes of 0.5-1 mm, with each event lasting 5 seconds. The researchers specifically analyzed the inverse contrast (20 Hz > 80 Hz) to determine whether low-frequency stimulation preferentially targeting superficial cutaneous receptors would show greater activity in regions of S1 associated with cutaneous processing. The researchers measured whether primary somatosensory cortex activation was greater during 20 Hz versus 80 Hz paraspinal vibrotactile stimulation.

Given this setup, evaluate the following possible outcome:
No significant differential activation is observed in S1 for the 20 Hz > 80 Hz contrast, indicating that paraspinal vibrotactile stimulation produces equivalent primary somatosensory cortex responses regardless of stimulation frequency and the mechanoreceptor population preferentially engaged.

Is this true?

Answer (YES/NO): NO